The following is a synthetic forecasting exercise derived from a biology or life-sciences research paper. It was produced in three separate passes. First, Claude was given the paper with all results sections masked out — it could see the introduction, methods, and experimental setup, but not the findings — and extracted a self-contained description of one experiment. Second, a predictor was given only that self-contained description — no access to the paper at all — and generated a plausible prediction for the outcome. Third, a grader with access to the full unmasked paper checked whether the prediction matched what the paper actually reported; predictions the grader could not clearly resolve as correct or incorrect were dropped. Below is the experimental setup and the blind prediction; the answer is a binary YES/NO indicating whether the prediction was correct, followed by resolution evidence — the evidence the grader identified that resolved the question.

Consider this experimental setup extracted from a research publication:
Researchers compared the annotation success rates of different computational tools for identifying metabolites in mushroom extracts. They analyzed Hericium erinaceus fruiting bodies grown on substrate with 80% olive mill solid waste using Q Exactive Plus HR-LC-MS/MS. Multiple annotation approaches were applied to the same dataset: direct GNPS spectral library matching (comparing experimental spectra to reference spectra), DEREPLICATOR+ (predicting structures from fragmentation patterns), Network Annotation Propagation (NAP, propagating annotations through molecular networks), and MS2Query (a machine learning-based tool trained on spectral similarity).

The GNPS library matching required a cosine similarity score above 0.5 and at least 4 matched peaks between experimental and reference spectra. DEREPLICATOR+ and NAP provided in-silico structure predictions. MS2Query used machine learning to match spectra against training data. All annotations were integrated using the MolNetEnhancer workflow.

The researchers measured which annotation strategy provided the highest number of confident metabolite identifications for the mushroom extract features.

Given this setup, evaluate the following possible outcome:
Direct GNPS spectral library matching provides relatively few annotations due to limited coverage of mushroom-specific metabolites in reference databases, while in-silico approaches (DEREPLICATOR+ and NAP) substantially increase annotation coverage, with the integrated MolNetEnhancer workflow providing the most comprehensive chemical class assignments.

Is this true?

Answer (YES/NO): NO